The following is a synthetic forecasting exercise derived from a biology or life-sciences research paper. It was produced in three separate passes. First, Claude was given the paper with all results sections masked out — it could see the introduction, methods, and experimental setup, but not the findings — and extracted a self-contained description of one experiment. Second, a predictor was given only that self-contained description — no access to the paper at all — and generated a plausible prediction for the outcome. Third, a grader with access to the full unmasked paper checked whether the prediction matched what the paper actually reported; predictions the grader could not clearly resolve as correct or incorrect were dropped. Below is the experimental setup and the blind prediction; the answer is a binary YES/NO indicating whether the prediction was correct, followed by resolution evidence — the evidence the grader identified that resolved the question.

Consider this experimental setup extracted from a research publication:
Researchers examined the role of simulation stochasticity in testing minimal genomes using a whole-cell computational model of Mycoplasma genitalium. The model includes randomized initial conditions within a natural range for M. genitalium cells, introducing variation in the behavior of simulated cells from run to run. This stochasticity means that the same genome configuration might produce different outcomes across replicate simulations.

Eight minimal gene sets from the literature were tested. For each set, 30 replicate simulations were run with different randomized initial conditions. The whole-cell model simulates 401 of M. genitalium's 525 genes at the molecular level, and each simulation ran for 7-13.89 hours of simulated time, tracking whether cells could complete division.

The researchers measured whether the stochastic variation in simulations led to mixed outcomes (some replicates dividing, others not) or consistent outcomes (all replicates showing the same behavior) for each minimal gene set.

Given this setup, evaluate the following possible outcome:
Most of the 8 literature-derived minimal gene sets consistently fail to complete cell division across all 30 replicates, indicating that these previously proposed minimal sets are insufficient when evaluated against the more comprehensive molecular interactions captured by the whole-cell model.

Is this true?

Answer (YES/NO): YES